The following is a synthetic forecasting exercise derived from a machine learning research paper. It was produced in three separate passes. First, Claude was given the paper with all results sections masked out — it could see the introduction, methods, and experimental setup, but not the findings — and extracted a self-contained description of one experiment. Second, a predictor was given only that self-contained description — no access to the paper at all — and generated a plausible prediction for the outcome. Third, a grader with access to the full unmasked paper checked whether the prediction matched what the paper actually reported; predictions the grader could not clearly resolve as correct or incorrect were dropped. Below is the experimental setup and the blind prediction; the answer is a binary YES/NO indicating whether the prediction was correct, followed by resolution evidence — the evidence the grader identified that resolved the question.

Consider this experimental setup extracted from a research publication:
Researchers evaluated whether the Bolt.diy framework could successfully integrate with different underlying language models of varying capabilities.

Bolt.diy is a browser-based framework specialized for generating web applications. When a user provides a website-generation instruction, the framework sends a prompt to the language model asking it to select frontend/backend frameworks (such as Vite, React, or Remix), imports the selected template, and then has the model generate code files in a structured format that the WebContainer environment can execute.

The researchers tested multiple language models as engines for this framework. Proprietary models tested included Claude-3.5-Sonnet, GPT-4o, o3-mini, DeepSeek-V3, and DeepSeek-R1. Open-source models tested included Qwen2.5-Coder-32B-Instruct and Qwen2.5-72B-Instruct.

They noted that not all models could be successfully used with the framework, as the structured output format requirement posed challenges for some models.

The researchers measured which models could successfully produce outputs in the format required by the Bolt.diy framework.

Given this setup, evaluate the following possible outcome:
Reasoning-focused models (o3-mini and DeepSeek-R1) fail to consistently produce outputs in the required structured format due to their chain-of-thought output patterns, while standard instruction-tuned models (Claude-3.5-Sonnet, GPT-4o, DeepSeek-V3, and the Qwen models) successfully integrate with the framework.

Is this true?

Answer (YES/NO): NO